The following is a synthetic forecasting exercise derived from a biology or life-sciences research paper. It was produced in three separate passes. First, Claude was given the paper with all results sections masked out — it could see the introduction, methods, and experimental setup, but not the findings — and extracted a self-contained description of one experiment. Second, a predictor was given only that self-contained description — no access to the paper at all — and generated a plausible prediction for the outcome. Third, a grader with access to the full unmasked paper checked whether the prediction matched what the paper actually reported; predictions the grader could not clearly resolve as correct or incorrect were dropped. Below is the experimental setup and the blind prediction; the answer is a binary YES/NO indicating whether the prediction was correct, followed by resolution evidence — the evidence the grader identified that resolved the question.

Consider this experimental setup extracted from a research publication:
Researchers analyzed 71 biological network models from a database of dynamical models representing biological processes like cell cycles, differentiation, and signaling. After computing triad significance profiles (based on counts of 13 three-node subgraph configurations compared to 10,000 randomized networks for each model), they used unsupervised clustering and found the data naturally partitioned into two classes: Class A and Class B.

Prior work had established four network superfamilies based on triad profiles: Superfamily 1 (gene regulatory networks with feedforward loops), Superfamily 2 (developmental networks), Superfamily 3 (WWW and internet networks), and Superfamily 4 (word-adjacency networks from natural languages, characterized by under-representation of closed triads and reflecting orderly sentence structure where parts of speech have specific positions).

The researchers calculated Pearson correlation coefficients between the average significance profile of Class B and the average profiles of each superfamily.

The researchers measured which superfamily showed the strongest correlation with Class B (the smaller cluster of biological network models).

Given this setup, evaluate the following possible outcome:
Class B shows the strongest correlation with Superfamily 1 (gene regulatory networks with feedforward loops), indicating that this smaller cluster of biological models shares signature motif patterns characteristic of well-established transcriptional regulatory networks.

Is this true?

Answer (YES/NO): NO